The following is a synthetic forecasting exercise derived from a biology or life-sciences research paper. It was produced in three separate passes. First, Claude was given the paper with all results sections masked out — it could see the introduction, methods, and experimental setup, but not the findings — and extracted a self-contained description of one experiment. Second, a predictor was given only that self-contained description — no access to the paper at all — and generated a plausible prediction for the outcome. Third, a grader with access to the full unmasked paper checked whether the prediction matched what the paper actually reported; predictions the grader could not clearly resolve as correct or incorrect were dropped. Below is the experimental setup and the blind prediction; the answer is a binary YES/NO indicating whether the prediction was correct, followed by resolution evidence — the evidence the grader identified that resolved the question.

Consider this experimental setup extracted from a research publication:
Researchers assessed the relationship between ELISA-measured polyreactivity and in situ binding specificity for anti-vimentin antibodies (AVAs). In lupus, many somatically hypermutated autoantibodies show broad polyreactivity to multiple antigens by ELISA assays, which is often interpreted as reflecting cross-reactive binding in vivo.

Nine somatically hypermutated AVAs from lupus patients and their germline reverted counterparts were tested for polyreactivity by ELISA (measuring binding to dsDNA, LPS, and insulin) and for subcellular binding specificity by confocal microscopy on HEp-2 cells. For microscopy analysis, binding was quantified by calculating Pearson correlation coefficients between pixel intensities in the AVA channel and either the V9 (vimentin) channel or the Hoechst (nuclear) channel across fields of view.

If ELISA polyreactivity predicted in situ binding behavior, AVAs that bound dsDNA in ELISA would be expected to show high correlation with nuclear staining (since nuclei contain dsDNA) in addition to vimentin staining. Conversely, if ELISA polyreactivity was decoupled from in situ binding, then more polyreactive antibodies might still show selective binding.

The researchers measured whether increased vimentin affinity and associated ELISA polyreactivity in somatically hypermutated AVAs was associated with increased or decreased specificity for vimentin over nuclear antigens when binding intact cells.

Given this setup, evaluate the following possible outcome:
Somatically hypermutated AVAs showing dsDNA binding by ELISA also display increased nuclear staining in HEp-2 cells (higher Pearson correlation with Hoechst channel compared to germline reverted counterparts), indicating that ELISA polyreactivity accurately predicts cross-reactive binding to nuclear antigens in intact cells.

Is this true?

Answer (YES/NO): NO